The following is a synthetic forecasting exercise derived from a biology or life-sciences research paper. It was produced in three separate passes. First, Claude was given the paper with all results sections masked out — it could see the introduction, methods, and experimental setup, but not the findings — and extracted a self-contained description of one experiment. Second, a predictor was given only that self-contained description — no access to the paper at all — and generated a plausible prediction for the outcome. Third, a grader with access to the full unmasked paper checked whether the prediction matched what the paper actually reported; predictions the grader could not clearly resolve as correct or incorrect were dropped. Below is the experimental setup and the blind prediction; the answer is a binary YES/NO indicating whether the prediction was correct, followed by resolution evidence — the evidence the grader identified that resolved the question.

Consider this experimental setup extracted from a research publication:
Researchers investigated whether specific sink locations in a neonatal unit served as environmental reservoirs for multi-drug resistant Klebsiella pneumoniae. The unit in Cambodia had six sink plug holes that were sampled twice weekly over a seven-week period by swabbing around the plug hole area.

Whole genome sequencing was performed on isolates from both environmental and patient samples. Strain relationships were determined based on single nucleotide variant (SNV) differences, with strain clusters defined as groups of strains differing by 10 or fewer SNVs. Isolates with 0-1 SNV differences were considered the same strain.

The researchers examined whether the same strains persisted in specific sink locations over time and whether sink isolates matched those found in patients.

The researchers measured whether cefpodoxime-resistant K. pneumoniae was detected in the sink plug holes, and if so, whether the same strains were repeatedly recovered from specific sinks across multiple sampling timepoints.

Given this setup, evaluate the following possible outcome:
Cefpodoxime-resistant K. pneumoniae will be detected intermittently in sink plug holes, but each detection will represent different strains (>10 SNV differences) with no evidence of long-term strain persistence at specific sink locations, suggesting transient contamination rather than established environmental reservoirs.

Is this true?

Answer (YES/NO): YES